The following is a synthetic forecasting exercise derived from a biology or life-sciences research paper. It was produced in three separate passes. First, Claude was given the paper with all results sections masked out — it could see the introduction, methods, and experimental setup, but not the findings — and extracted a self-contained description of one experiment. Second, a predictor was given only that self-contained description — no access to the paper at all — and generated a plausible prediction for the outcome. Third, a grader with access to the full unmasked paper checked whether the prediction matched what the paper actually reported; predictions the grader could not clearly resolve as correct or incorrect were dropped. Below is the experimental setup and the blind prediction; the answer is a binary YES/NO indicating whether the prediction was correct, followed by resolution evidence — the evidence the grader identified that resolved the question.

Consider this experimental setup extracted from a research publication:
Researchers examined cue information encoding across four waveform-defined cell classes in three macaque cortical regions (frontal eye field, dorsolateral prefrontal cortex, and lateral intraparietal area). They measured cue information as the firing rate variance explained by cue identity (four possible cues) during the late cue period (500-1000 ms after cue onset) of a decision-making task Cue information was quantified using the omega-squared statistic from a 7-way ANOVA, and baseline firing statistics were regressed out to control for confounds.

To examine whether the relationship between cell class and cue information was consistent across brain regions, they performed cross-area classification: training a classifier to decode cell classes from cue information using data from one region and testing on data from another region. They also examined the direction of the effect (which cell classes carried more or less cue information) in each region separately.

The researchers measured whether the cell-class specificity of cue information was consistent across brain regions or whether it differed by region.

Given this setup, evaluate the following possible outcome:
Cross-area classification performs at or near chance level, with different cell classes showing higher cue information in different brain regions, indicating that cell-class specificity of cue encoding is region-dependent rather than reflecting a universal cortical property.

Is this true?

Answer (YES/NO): YES